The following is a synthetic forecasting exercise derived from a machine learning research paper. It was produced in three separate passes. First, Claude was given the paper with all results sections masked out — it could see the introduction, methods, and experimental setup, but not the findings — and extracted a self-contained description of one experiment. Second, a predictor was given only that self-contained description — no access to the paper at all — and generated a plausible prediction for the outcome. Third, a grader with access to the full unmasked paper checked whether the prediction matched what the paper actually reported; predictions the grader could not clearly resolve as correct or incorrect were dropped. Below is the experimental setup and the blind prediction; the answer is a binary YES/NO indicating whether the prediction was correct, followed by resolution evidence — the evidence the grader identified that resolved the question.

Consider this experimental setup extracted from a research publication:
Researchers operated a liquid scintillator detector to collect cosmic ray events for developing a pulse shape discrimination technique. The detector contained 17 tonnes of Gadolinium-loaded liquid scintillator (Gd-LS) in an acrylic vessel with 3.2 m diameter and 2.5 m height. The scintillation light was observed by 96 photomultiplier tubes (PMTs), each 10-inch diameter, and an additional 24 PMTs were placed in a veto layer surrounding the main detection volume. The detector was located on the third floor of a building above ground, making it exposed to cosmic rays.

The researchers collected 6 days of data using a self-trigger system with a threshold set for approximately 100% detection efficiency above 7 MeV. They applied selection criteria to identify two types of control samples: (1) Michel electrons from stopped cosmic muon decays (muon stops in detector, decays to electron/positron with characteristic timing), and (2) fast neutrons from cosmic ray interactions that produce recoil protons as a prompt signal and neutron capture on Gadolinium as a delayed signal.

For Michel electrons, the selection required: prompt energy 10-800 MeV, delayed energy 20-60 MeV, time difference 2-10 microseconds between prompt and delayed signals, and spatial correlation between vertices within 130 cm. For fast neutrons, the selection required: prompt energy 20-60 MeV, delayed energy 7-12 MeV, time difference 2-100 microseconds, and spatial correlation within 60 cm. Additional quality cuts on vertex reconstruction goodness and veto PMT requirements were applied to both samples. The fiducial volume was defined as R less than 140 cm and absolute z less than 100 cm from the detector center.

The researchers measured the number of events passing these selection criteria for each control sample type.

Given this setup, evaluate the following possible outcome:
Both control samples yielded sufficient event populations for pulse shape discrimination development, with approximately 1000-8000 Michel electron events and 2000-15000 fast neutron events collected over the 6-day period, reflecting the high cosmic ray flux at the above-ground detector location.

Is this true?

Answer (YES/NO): NO